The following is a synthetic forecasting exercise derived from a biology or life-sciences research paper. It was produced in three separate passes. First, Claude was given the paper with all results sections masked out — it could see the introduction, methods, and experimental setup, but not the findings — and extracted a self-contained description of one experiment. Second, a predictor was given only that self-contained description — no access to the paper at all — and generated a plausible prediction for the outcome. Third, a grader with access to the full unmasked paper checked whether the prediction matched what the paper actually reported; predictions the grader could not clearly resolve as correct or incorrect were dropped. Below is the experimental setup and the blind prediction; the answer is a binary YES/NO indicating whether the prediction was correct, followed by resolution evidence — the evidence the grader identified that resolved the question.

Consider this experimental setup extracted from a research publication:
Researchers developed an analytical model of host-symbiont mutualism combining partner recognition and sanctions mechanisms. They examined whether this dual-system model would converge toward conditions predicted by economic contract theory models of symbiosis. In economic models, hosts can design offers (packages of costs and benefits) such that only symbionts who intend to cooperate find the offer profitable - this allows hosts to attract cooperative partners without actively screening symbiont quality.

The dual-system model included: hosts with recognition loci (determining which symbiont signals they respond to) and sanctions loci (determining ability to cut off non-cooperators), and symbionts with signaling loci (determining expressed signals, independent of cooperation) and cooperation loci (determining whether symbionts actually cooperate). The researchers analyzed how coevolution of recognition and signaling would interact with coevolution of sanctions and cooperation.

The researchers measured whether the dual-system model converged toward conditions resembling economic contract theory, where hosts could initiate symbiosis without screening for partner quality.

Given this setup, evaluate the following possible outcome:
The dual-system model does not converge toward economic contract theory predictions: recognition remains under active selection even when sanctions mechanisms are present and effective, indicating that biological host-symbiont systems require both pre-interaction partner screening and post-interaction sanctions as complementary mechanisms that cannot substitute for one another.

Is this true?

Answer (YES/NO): NO